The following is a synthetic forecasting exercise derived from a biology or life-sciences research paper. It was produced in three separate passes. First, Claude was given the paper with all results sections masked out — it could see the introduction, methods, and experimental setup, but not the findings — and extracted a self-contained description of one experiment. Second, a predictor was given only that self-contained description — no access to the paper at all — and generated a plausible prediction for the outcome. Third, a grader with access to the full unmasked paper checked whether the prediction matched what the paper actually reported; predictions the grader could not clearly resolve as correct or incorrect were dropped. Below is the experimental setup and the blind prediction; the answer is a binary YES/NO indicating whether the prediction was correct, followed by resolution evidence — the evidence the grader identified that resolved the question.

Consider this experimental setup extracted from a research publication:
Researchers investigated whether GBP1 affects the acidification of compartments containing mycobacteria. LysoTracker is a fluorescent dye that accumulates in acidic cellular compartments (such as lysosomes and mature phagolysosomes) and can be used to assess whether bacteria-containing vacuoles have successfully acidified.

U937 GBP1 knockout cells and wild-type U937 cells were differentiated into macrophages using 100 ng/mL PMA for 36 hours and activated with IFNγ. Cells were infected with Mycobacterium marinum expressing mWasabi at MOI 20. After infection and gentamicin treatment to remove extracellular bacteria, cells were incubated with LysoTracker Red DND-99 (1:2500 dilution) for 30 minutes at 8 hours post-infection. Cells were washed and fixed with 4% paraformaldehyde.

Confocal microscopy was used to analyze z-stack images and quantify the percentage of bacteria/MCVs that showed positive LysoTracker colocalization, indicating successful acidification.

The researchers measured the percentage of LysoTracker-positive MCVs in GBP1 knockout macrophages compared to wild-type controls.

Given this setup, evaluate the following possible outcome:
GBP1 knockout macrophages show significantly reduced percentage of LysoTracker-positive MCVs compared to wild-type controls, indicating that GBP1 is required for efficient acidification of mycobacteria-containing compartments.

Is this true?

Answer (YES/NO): YES